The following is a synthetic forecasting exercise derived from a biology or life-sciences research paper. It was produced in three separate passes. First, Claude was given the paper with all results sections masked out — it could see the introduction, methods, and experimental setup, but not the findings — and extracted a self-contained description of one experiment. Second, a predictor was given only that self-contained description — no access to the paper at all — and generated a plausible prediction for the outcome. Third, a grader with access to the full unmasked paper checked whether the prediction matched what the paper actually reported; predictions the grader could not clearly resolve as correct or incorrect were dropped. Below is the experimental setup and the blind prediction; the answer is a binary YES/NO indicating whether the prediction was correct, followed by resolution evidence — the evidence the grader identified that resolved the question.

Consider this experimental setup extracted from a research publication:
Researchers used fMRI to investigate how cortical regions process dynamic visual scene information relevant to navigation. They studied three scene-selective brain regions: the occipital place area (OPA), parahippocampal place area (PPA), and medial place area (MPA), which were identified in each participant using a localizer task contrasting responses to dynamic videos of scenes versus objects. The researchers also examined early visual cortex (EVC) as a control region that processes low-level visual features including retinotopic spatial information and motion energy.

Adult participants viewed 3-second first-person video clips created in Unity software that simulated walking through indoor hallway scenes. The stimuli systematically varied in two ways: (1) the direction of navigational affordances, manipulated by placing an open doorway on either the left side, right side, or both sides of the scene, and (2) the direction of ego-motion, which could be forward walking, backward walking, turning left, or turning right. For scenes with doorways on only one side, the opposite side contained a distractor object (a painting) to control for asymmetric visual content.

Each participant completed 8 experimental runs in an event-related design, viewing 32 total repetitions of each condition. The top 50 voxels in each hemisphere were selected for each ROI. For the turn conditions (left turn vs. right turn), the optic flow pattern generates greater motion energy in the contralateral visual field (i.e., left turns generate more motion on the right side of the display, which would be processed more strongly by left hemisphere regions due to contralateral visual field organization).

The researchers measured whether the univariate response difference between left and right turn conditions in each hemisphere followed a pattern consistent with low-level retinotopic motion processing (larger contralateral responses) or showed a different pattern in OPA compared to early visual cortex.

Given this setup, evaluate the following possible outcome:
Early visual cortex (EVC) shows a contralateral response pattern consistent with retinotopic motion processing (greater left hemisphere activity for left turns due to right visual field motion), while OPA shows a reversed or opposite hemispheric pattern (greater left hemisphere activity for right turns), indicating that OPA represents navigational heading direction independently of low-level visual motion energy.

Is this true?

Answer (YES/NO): NO